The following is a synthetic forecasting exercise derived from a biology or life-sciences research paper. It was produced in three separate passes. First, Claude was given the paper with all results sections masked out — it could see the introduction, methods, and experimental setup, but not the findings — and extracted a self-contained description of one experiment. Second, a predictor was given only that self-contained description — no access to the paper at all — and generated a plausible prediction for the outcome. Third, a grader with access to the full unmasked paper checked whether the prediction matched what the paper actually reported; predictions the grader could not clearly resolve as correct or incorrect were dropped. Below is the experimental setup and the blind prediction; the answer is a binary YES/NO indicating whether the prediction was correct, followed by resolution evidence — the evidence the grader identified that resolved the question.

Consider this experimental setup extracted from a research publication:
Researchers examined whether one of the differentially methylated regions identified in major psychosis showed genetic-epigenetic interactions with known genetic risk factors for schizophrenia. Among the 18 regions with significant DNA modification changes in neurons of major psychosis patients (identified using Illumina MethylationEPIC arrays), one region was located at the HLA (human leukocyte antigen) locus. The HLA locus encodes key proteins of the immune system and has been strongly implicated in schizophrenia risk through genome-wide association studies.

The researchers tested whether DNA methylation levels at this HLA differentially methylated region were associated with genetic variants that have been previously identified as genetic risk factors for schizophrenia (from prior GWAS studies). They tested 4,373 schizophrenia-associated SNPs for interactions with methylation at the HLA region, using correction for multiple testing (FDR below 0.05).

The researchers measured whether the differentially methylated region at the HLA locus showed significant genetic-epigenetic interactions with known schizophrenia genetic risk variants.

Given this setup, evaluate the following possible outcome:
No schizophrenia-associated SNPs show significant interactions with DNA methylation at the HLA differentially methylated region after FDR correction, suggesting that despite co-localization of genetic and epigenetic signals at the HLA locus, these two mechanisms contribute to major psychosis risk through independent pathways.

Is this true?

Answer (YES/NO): NO